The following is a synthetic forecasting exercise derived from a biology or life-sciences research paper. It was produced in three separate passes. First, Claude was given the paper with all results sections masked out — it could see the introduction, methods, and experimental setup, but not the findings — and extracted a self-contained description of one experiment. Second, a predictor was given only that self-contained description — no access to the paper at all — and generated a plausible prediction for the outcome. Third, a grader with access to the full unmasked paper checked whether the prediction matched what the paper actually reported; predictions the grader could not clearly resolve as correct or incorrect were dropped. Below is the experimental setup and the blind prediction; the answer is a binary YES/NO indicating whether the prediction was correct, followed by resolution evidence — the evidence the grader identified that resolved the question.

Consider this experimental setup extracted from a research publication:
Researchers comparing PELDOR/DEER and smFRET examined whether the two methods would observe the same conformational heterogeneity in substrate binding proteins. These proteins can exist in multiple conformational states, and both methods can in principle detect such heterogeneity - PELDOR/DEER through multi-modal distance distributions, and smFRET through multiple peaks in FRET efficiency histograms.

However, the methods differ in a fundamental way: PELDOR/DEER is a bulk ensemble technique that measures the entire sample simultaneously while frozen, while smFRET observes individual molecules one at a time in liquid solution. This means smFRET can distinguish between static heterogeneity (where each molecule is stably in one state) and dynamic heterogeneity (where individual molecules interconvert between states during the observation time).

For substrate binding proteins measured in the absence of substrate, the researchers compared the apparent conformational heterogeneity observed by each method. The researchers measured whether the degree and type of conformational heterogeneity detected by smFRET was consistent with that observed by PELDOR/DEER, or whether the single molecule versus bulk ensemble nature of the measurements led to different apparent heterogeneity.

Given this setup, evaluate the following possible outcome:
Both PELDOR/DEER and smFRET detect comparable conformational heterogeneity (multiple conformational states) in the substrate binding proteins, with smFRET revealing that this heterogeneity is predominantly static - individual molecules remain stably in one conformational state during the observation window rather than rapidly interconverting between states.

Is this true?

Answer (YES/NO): NO